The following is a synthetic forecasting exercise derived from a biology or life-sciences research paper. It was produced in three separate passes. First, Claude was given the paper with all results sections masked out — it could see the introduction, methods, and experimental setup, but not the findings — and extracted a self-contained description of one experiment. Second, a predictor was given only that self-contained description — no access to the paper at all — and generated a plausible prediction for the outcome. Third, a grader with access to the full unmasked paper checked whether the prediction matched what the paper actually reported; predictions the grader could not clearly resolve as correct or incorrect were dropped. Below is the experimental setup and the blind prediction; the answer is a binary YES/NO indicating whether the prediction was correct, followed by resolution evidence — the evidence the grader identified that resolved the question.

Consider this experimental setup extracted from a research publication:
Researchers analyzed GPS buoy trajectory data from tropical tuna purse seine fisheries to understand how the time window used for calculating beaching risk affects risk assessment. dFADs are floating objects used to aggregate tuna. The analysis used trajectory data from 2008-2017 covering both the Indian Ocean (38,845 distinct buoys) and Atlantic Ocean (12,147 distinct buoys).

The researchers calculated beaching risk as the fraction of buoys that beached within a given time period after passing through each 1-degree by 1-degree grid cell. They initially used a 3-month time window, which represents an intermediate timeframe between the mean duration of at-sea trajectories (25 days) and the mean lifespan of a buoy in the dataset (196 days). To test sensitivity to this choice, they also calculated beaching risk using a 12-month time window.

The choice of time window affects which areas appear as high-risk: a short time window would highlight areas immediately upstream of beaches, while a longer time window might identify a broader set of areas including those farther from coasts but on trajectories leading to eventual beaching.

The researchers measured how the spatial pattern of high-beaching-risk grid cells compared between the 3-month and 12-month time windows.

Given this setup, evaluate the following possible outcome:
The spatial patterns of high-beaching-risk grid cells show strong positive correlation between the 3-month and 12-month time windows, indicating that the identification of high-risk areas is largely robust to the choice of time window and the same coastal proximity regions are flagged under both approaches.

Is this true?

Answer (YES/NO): YES